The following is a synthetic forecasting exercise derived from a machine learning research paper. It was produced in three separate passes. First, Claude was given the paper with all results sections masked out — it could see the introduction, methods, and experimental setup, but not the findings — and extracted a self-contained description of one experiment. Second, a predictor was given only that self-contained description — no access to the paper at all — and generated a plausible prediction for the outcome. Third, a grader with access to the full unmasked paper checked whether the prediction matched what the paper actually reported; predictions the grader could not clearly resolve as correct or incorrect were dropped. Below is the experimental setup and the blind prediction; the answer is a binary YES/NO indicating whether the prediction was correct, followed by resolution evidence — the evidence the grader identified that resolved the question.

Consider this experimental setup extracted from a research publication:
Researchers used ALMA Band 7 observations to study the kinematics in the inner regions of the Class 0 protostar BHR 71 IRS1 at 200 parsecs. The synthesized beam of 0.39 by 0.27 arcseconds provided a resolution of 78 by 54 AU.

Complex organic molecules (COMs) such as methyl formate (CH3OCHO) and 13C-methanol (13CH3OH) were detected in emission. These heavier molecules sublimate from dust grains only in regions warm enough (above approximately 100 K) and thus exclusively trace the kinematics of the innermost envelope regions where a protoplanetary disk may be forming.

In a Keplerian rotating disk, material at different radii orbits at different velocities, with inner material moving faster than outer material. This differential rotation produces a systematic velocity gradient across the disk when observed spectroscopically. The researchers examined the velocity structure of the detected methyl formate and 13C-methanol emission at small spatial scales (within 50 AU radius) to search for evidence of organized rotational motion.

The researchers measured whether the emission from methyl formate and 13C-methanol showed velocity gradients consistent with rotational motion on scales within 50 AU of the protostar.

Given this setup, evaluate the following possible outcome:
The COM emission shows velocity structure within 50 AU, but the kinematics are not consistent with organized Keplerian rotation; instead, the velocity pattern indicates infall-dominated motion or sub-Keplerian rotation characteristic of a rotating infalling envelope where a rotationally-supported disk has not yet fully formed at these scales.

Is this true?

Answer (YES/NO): NO